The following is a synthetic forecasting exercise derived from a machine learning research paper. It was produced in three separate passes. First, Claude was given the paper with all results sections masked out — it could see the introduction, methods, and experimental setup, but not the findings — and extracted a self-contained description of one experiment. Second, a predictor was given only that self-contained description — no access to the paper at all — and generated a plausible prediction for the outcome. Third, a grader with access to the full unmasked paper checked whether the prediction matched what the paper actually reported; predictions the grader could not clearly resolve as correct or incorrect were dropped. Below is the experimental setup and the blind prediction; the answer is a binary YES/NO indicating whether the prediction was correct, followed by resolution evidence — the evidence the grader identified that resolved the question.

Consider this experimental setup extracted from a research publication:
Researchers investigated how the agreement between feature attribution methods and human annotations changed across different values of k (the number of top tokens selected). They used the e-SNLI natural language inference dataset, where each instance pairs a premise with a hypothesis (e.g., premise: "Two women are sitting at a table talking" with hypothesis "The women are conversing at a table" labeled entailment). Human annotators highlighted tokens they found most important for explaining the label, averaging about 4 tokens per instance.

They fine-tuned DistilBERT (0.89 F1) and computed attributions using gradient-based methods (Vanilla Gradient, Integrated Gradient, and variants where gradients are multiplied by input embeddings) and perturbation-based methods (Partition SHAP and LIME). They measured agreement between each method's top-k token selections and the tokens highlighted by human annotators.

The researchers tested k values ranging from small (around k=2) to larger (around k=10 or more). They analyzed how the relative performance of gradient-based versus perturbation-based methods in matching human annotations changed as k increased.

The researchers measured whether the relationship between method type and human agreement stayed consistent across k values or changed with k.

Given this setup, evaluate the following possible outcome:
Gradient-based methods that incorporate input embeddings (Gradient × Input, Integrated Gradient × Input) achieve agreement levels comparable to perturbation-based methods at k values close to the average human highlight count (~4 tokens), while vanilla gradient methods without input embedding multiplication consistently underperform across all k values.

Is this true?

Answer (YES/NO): NO